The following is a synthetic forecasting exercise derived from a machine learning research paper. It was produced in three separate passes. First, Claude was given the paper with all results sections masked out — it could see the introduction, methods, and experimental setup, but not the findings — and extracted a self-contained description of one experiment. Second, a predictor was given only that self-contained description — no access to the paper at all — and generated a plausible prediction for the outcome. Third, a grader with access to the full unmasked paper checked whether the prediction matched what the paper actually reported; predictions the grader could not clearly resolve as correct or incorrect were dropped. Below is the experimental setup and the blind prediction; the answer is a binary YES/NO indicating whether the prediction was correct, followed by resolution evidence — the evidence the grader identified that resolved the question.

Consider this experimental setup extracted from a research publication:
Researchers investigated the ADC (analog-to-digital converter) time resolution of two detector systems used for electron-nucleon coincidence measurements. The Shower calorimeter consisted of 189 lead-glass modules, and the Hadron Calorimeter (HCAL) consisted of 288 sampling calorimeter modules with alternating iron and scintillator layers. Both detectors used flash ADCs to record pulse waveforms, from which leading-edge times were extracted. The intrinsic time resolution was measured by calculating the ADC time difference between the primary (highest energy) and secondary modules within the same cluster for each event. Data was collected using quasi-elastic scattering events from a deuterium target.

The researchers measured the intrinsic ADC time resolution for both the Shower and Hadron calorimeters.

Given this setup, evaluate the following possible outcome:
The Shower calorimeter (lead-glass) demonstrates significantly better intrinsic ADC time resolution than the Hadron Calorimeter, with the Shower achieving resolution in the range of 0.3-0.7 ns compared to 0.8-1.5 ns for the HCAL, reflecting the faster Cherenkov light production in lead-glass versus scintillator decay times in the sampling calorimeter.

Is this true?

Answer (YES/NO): NO